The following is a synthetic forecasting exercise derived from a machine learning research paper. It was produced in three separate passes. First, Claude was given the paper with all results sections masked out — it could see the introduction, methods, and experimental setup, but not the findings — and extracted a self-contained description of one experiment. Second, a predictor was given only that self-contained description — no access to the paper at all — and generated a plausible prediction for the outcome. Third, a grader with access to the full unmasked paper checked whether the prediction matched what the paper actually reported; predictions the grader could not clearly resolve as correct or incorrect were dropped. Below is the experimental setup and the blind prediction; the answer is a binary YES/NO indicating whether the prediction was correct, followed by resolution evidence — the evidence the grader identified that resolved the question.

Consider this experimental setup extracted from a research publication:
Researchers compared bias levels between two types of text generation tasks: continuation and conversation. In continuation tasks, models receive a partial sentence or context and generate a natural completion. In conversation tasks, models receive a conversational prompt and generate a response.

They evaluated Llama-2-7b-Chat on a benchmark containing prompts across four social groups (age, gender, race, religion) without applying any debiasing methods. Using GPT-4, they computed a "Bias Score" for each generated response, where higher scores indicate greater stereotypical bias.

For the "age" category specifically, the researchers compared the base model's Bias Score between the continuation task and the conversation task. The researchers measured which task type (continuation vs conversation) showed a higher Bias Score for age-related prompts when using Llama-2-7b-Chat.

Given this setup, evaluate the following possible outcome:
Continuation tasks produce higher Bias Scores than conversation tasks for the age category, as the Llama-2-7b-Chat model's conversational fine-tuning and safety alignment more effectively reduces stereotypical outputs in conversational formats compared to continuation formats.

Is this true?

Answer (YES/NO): NO